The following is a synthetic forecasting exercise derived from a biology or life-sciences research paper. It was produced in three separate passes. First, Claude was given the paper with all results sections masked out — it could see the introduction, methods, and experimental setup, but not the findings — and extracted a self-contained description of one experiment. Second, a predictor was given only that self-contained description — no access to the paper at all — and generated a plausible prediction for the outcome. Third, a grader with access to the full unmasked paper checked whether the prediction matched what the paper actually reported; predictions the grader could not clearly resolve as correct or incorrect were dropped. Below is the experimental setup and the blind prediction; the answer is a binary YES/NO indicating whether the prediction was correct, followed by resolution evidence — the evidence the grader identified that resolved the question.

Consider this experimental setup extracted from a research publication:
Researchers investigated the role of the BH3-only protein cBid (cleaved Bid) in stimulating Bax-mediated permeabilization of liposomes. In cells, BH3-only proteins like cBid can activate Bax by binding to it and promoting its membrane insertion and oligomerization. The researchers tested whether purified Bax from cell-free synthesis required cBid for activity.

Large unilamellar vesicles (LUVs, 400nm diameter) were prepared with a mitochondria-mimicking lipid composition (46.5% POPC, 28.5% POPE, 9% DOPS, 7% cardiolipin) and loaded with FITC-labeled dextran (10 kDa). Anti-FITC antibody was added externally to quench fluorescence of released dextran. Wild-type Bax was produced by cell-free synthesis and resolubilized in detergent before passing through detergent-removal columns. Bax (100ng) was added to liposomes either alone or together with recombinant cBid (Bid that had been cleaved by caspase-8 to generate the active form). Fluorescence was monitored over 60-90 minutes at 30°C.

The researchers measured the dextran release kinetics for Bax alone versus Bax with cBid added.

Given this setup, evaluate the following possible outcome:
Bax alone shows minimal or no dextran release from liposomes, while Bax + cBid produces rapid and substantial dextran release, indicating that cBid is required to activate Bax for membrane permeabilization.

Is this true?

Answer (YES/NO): NO